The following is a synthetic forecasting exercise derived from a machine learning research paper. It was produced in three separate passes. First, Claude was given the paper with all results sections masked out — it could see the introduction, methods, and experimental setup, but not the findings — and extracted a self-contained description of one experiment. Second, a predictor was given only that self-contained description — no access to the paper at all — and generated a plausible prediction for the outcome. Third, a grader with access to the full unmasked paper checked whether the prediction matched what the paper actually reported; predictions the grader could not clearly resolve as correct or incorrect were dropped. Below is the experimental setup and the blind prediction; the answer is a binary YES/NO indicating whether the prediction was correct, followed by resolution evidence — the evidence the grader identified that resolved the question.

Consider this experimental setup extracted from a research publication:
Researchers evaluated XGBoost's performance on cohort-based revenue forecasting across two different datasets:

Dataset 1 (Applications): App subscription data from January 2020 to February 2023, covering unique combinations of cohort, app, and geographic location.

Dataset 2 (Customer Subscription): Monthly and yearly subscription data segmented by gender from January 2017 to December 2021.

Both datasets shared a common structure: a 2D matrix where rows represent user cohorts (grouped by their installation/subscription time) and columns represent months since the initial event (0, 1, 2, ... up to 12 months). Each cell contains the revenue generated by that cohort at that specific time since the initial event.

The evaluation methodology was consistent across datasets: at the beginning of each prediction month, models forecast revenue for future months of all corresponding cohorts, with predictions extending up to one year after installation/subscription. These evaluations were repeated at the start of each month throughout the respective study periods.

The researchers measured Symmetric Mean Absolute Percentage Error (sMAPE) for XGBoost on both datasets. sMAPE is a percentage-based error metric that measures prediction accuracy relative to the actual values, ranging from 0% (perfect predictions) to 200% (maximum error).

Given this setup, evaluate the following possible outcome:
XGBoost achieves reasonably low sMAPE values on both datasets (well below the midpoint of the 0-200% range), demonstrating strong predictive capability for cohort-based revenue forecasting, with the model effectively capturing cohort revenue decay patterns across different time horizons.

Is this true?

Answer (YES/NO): NO